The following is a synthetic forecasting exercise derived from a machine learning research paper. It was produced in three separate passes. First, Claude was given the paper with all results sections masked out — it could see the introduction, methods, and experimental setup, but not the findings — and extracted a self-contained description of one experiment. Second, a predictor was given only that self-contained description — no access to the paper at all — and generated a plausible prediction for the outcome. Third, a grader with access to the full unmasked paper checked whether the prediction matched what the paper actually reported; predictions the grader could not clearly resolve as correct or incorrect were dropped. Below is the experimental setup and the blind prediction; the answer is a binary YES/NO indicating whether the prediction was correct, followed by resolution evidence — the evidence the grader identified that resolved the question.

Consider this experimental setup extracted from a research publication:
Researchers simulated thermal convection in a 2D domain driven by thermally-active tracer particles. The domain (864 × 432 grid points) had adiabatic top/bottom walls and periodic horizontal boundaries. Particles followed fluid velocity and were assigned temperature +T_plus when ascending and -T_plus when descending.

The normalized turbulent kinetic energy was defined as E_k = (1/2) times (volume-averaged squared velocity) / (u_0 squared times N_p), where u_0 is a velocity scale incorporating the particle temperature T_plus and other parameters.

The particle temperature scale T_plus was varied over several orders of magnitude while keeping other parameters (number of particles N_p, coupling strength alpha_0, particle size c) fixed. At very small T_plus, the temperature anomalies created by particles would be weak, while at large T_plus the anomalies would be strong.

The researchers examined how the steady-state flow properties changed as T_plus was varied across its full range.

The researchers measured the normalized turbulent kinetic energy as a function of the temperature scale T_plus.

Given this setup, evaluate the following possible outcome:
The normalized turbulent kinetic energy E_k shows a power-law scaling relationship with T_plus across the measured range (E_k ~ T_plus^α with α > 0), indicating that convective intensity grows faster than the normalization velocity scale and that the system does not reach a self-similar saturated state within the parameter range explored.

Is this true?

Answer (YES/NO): NO